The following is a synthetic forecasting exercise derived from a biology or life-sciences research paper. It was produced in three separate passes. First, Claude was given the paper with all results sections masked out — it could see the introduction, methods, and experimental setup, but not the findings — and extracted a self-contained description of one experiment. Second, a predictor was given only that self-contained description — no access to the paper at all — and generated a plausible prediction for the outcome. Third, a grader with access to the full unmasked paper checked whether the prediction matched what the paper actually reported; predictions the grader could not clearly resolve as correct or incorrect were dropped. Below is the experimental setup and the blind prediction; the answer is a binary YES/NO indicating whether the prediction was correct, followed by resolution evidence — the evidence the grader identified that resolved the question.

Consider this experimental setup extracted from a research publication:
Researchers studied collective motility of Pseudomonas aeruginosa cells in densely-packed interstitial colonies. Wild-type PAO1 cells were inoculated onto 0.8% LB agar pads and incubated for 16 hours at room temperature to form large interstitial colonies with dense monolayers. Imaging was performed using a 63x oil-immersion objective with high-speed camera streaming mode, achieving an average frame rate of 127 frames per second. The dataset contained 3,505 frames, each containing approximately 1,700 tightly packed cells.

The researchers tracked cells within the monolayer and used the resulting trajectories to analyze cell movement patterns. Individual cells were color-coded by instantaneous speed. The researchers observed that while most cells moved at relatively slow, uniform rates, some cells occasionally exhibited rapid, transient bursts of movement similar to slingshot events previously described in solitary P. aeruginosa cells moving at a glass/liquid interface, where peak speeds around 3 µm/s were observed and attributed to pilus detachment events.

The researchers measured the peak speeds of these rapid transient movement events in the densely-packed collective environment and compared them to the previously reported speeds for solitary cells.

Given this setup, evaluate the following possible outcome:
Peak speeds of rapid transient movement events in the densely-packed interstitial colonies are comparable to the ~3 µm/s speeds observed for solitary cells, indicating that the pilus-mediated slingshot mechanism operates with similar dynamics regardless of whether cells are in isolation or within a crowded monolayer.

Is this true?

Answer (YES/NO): NO